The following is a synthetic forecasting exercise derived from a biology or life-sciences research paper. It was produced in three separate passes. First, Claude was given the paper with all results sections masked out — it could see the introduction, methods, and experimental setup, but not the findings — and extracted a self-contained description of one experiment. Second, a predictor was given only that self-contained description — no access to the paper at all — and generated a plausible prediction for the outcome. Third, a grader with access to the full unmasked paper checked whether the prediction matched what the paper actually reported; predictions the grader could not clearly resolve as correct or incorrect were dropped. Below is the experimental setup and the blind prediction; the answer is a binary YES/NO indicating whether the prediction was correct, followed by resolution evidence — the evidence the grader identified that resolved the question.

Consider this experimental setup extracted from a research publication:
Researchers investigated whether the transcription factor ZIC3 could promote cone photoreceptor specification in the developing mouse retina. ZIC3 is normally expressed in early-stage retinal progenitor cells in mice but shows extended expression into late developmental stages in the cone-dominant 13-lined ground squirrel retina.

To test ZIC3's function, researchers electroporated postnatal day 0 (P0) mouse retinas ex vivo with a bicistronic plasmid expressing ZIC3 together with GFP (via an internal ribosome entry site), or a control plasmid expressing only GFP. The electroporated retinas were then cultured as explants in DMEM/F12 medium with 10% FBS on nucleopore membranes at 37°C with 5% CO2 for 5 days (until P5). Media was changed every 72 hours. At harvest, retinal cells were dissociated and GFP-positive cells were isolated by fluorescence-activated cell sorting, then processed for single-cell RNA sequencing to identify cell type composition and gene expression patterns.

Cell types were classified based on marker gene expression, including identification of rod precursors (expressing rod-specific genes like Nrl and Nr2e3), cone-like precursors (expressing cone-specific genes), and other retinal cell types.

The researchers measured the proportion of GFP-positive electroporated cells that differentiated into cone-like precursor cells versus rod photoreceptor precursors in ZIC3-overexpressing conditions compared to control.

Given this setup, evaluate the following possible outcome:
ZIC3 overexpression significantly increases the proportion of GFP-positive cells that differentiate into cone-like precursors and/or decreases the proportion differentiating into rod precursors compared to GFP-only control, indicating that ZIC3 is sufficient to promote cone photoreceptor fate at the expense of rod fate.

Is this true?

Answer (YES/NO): YES